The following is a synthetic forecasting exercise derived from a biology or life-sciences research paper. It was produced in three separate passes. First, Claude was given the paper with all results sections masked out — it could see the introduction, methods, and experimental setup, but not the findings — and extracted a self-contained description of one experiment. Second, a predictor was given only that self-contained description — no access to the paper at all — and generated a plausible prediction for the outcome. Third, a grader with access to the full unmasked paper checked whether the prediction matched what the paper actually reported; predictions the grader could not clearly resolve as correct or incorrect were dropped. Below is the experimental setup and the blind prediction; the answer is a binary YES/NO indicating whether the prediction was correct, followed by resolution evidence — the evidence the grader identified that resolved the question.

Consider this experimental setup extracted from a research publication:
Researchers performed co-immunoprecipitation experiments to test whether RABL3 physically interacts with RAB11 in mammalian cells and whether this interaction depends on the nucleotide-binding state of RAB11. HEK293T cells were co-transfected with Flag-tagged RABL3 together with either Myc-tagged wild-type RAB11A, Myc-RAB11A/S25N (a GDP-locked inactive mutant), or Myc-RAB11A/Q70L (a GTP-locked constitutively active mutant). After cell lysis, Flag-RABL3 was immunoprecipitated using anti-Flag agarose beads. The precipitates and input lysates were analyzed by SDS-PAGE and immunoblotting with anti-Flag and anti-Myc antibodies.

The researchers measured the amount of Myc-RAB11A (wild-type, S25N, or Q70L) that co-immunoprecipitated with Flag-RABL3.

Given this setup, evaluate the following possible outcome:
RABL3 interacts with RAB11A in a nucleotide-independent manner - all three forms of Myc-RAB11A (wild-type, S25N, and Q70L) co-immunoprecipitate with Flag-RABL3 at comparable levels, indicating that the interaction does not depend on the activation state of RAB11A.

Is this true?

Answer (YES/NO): NO